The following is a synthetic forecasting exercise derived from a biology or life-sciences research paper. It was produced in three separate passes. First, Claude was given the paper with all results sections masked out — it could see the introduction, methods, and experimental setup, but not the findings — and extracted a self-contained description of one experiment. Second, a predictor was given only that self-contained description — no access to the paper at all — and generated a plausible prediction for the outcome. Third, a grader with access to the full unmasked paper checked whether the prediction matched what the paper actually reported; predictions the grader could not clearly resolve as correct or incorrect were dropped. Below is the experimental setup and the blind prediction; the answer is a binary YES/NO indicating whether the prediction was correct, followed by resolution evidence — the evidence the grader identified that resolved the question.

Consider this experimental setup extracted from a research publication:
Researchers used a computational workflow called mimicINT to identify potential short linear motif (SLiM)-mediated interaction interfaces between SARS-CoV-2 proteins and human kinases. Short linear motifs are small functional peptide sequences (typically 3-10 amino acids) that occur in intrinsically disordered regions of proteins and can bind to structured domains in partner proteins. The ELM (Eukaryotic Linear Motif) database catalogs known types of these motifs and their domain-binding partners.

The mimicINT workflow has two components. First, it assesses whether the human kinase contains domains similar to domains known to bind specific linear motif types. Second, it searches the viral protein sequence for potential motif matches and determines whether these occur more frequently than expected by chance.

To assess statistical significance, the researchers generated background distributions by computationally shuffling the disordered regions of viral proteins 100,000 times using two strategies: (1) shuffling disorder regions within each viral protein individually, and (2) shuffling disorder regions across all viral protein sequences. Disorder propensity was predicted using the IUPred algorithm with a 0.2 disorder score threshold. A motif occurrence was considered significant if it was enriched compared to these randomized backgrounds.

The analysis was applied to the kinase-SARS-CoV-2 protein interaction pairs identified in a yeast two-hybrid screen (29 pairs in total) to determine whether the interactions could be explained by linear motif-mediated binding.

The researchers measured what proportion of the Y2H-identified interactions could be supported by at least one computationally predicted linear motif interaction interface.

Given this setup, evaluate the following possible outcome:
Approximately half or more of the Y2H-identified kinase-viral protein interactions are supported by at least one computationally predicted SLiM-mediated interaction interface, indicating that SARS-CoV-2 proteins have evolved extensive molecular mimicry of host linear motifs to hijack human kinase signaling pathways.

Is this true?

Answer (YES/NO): NO